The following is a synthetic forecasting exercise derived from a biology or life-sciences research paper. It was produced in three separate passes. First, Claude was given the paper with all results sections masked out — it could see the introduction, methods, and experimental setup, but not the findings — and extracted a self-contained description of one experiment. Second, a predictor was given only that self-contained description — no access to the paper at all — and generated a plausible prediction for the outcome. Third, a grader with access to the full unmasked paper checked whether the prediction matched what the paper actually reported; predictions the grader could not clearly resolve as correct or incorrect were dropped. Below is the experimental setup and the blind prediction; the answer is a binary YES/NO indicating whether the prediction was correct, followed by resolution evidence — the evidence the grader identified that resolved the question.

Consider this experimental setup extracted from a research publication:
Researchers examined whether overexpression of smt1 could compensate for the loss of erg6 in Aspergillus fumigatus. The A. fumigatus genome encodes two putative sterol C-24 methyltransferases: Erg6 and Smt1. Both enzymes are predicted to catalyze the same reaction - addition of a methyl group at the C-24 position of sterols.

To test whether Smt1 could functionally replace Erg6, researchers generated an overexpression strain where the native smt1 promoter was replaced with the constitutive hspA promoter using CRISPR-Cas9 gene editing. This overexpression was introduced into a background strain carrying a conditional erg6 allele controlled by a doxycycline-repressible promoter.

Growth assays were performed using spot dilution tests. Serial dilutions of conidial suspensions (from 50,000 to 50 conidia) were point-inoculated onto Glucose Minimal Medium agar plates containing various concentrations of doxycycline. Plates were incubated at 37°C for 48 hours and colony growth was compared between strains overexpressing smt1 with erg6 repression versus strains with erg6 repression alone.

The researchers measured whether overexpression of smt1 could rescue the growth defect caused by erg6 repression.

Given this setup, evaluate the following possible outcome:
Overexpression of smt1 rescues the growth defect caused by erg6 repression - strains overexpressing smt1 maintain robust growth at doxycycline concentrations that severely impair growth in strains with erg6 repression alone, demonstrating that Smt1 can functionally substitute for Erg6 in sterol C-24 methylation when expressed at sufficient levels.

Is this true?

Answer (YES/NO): NO